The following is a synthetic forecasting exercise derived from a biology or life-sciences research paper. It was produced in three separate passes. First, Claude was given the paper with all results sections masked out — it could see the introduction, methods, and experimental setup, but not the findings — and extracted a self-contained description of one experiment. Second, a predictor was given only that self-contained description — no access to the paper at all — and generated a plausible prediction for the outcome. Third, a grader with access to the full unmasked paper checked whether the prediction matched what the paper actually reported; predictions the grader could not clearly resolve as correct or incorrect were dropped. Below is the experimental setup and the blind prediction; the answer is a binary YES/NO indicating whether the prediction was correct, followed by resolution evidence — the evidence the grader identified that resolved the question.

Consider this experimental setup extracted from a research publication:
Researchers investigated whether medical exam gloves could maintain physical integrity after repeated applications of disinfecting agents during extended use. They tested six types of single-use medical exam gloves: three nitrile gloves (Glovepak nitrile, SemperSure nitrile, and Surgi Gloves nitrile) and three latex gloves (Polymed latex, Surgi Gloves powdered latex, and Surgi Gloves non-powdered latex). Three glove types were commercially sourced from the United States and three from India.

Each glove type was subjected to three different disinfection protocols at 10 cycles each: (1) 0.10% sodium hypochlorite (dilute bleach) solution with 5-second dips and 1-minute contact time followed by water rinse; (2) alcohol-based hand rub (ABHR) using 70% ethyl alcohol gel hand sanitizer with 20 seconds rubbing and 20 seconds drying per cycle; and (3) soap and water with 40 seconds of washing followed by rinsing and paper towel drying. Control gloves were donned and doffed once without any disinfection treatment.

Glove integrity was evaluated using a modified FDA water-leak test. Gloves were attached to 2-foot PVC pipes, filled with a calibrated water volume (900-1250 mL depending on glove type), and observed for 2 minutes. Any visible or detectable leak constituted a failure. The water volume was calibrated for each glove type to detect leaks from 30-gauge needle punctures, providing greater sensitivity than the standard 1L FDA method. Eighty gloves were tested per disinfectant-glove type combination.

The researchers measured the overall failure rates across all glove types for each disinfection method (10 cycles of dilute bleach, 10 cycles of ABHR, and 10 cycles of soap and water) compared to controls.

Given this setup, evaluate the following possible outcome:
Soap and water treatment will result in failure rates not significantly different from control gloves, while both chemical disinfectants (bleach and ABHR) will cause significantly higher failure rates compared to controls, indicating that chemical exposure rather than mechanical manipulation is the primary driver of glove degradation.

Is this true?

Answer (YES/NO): NO